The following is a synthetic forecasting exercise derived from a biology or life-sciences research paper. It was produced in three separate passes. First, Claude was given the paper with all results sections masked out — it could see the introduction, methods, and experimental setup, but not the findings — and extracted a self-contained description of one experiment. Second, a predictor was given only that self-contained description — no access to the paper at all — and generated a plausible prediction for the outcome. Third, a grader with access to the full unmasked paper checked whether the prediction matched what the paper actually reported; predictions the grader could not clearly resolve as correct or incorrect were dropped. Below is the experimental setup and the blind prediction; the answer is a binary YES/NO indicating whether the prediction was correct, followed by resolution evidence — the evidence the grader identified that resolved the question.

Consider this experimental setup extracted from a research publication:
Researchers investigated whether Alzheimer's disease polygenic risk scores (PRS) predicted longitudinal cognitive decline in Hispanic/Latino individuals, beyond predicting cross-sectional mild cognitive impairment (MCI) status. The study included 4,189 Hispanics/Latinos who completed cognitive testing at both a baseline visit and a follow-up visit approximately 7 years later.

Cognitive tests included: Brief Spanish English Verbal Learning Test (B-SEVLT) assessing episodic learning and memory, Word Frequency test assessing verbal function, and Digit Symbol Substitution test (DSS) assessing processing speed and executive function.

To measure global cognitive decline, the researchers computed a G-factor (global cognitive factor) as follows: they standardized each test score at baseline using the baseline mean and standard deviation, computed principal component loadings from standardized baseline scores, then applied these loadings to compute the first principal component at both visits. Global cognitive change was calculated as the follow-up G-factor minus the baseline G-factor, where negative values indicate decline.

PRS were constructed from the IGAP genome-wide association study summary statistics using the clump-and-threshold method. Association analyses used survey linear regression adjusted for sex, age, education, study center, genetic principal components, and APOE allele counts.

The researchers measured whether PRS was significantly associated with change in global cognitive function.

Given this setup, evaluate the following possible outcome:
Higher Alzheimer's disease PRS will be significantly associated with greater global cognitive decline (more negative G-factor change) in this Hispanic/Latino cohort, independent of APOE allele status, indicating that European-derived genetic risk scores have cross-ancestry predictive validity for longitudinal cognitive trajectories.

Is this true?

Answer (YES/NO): NO